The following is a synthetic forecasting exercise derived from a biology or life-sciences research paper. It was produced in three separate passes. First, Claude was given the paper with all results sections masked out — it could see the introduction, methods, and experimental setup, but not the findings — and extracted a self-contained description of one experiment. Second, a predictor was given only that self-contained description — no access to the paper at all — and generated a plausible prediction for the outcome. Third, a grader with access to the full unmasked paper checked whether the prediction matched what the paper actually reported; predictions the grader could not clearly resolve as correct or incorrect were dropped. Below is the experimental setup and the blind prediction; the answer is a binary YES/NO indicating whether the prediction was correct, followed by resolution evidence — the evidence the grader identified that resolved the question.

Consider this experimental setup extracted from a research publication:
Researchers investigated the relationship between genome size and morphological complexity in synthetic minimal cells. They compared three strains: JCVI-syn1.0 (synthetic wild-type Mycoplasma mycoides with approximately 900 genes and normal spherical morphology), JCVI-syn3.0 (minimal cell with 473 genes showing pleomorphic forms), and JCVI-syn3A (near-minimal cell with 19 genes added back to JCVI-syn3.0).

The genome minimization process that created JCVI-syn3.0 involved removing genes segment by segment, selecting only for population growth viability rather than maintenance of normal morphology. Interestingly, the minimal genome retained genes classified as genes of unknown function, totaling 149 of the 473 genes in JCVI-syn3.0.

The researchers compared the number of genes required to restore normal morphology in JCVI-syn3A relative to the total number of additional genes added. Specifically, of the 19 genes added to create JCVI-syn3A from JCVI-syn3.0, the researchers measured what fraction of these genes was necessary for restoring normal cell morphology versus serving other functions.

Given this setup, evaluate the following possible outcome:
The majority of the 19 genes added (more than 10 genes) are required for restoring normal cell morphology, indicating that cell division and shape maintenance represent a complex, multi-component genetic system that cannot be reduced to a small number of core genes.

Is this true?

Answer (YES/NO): NO